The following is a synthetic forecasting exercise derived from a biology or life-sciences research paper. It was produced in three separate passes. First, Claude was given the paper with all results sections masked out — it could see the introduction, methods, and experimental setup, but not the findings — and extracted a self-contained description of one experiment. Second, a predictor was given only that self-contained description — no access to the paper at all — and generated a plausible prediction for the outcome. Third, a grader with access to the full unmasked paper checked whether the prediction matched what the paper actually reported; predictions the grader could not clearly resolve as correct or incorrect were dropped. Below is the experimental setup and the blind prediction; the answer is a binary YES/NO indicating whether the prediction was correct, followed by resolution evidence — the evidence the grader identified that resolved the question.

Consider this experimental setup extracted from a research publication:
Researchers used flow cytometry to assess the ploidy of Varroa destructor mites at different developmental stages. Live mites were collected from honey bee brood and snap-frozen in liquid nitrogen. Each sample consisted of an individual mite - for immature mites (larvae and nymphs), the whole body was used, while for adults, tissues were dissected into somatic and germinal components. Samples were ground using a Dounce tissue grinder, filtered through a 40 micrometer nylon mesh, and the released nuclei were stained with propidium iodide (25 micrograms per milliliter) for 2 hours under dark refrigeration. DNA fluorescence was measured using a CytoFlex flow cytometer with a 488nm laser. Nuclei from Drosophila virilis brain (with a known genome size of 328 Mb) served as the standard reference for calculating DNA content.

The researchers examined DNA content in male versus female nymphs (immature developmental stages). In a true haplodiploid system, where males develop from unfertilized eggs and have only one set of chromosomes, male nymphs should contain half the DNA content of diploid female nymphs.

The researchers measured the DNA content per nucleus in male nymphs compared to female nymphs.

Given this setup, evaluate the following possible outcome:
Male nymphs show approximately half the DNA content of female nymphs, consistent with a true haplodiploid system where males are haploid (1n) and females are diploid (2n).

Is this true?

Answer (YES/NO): NO